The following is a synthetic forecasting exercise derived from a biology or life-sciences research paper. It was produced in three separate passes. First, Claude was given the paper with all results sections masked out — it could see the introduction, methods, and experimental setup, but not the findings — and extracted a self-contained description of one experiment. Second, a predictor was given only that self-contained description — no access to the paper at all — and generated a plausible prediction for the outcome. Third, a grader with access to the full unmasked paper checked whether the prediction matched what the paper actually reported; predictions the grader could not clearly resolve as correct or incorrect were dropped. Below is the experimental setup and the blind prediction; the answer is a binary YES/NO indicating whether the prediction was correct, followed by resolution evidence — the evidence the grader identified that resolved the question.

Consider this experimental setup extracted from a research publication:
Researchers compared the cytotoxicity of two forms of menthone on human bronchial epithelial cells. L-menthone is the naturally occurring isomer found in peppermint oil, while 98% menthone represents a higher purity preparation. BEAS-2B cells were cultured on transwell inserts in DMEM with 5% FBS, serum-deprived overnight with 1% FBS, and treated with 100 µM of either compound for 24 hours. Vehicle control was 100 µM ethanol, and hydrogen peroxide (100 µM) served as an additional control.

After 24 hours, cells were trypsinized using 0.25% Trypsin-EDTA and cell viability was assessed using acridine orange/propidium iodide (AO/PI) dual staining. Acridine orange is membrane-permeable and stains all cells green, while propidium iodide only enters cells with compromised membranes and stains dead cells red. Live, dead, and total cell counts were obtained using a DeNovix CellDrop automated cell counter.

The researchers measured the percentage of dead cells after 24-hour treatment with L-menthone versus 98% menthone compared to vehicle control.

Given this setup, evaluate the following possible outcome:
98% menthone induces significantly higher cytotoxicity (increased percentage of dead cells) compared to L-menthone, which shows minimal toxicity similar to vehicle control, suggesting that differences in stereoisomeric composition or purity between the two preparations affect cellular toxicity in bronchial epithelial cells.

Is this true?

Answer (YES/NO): YES